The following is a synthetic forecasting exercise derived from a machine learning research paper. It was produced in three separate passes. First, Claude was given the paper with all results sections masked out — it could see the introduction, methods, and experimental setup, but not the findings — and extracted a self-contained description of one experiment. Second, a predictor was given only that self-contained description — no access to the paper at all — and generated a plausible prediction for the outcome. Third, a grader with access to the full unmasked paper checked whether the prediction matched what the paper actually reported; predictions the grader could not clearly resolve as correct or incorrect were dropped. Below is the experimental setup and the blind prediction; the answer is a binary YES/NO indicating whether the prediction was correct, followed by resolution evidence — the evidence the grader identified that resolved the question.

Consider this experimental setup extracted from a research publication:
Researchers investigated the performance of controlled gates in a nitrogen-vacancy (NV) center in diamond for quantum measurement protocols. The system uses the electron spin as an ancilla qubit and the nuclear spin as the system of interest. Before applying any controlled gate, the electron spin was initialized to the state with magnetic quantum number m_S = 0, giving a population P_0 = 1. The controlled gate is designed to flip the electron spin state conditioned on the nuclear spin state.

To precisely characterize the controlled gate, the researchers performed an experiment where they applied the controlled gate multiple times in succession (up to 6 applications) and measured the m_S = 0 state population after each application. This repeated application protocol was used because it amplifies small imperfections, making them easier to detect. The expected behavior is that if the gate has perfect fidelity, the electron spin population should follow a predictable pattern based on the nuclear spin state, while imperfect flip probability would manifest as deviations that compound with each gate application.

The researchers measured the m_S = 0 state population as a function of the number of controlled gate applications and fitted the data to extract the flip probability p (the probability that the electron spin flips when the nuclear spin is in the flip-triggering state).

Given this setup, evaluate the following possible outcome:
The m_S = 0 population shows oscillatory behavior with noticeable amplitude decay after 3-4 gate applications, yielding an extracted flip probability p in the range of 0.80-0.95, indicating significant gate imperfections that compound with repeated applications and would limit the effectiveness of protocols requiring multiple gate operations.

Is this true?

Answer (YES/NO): NO